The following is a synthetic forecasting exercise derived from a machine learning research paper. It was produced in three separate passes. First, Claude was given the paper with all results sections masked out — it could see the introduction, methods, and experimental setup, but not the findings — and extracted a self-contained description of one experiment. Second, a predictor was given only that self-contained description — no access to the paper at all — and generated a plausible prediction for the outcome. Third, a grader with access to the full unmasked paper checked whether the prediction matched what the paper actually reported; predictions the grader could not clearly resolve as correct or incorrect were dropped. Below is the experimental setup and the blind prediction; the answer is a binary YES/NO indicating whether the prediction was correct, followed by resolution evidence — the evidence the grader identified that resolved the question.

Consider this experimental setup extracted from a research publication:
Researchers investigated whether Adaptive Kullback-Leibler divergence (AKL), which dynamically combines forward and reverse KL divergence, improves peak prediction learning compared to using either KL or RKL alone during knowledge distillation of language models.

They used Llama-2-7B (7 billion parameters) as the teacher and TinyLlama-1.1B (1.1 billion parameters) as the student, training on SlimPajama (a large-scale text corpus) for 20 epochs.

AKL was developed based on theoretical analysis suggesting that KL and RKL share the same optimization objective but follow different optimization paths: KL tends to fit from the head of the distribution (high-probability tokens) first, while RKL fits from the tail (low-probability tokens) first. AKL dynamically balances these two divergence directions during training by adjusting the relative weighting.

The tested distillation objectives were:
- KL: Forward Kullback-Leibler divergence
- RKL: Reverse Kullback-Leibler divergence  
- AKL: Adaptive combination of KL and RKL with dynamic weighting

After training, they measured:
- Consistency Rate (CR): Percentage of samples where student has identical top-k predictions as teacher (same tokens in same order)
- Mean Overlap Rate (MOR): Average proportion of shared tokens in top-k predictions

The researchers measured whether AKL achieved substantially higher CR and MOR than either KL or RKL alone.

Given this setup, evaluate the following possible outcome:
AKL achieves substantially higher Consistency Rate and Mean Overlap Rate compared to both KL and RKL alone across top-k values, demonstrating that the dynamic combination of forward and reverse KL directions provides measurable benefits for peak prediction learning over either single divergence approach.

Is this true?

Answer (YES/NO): NO